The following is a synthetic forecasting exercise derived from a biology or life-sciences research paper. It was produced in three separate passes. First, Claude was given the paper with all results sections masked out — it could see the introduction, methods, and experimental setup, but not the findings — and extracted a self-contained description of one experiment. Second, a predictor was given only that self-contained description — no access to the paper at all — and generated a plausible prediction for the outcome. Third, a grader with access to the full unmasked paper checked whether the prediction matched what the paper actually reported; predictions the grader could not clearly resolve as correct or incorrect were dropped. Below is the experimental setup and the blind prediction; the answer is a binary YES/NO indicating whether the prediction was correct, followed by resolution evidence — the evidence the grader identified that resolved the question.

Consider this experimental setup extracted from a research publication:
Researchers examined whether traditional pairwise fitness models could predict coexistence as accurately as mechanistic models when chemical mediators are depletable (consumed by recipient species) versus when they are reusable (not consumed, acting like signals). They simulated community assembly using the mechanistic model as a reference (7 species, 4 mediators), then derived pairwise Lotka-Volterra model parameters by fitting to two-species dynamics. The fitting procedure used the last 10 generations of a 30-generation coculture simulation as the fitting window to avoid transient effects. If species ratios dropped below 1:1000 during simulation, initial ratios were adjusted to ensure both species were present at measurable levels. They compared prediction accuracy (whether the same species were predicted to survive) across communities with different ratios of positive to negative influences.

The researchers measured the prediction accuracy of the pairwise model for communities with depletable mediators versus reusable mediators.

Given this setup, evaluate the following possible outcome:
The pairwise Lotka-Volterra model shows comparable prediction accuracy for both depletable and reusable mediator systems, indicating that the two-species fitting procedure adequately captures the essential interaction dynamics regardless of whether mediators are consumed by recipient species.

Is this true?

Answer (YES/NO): NO